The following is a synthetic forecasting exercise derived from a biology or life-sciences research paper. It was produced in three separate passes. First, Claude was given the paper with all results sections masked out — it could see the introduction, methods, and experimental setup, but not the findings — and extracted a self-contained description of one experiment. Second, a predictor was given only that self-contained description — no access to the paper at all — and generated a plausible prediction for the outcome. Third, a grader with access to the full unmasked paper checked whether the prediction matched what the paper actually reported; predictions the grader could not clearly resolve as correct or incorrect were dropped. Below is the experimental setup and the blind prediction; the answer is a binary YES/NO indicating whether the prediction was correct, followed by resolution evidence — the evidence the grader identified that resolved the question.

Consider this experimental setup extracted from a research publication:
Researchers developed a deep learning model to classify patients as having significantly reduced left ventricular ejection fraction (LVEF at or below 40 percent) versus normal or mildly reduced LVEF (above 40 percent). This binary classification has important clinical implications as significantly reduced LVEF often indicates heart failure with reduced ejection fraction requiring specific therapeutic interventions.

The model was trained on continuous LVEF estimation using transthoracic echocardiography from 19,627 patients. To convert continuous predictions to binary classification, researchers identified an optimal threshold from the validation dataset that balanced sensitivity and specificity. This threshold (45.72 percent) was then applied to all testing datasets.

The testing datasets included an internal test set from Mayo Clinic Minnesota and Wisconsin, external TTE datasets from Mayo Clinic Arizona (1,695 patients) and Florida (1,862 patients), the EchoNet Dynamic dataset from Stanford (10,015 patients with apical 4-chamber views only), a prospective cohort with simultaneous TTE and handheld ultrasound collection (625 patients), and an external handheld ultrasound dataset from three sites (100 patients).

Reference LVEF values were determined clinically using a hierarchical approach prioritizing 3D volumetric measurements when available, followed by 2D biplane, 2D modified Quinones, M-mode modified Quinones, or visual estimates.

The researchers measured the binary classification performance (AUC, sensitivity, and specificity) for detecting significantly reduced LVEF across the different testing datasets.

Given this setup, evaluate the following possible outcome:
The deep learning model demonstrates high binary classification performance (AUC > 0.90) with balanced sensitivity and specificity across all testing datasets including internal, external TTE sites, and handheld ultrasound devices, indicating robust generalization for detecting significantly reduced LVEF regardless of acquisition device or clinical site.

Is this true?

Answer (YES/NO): YES